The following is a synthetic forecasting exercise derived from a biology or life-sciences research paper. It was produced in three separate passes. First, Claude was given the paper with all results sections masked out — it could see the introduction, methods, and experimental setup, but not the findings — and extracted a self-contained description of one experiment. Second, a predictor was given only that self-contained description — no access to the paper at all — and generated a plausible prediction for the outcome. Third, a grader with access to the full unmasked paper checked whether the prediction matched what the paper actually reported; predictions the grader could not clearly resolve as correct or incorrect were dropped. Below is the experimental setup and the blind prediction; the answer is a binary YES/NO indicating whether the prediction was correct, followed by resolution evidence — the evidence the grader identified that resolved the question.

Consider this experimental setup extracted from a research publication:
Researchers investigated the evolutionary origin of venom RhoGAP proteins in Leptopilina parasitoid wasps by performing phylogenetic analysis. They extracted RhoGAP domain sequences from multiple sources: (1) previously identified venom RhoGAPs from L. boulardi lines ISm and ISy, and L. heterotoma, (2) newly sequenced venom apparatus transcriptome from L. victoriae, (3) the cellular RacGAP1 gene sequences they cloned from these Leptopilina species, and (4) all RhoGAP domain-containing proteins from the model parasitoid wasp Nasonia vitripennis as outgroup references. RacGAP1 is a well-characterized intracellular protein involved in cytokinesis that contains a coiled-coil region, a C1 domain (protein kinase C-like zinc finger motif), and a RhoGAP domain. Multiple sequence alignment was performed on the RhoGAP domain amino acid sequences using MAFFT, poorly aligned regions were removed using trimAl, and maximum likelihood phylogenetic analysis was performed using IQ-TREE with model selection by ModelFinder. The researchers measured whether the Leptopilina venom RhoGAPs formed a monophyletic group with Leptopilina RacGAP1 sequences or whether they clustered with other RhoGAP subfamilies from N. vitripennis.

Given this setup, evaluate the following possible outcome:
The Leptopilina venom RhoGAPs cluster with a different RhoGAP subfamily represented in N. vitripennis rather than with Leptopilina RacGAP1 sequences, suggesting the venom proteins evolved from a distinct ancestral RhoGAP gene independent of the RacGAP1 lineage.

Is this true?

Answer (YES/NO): NO